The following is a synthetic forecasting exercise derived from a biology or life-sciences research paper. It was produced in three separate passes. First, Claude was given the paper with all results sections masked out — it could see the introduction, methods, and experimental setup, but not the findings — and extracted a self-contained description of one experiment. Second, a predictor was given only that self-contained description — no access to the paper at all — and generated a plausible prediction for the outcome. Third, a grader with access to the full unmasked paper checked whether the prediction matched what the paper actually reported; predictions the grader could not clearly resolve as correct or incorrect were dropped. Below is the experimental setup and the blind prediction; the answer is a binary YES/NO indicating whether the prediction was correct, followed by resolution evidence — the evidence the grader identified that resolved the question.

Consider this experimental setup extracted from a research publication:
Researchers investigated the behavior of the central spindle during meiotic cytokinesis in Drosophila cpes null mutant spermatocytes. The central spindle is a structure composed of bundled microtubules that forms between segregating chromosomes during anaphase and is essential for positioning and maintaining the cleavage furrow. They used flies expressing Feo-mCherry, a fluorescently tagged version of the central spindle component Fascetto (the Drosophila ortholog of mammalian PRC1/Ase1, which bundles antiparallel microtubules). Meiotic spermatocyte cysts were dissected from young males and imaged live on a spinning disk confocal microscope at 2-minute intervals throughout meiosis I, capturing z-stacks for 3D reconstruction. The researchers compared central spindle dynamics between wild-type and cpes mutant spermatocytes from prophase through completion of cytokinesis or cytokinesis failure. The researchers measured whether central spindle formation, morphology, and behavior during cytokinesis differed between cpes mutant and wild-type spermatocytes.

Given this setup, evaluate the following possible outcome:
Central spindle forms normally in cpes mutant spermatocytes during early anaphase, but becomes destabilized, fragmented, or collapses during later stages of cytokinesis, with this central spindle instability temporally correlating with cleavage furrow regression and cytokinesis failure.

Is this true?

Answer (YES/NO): NO